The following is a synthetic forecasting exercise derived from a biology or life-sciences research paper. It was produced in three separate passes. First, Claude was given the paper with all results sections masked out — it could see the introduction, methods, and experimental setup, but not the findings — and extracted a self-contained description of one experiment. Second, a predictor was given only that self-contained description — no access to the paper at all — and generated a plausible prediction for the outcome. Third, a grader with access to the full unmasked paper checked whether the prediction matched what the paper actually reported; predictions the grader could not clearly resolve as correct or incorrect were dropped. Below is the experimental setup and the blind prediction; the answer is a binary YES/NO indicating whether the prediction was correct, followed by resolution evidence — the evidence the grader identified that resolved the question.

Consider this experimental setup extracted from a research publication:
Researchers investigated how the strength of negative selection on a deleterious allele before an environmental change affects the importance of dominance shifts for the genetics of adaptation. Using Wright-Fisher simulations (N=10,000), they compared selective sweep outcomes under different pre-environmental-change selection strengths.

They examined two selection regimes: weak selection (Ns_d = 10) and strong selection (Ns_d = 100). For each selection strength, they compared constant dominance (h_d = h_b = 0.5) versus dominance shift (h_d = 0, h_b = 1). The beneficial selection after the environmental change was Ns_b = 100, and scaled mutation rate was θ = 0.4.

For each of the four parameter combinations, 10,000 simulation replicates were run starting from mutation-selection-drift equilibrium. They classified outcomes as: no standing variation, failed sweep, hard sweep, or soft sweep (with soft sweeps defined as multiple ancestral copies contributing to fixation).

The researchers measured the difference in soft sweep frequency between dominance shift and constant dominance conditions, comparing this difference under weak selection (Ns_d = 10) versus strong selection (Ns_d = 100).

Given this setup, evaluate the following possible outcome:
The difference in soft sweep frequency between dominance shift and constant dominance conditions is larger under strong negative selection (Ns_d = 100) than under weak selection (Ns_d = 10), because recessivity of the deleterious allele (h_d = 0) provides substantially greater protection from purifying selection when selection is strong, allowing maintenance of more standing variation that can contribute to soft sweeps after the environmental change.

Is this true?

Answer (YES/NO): YES